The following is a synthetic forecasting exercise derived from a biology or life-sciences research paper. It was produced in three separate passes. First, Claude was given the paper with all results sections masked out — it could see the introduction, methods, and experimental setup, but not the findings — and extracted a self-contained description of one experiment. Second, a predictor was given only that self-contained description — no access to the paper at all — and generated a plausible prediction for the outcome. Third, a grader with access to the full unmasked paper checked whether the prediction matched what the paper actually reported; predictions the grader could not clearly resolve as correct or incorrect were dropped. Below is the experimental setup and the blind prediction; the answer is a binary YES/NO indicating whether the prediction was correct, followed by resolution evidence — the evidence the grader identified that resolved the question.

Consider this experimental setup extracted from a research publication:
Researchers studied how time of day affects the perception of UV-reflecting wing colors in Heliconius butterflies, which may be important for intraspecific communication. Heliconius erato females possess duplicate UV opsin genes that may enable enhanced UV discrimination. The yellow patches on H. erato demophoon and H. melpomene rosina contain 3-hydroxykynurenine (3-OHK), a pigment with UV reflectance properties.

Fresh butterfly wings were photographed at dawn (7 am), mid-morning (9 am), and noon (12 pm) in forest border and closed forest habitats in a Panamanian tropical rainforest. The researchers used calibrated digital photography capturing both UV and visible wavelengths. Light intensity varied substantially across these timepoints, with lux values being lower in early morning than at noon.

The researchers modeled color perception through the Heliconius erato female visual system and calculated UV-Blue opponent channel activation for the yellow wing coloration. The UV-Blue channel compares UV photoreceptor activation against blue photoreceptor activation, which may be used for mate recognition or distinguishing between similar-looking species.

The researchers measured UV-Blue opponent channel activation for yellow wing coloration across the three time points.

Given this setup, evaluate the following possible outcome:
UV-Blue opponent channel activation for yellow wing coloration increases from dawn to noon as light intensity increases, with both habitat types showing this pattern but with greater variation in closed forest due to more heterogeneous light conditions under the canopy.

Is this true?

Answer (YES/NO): NO